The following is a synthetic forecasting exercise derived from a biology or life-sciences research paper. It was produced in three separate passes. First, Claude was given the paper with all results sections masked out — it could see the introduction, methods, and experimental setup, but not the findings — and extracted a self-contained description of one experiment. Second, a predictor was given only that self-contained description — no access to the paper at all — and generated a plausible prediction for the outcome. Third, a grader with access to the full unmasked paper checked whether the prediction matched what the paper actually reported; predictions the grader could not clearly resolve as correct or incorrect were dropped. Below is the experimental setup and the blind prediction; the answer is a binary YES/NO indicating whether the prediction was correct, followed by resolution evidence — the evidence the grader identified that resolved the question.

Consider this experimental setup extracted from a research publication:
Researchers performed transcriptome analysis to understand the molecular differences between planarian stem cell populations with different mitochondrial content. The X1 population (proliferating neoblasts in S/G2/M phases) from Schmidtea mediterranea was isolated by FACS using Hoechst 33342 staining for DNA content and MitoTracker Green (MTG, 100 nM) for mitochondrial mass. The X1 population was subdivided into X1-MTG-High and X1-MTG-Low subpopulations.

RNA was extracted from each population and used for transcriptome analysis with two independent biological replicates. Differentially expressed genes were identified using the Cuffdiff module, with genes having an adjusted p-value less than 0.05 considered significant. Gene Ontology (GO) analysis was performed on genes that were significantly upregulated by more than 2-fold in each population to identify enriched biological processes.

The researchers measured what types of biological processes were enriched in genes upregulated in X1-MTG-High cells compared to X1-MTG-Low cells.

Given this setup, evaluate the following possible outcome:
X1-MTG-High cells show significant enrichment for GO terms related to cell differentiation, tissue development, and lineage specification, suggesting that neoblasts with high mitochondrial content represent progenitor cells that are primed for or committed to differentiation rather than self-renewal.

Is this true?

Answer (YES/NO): YES